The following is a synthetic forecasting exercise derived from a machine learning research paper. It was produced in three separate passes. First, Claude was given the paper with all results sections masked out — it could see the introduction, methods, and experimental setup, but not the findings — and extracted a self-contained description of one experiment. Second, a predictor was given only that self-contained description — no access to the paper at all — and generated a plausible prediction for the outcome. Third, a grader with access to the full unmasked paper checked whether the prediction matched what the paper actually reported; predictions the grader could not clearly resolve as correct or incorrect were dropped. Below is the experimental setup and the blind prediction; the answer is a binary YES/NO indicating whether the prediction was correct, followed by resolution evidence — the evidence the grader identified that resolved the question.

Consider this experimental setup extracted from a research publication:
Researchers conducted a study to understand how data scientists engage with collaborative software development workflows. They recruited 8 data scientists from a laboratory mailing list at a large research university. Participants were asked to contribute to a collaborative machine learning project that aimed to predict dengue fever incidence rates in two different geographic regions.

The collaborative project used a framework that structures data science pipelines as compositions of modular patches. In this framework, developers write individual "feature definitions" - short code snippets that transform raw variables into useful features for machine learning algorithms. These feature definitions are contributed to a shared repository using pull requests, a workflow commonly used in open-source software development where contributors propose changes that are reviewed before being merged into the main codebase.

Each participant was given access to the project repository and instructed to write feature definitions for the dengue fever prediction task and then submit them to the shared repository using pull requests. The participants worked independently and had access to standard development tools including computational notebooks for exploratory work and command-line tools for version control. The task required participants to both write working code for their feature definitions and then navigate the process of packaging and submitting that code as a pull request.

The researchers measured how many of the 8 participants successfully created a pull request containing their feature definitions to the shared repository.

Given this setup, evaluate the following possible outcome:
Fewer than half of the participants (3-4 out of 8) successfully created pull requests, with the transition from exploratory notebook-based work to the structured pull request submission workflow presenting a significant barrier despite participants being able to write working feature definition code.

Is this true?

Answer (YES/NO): NO